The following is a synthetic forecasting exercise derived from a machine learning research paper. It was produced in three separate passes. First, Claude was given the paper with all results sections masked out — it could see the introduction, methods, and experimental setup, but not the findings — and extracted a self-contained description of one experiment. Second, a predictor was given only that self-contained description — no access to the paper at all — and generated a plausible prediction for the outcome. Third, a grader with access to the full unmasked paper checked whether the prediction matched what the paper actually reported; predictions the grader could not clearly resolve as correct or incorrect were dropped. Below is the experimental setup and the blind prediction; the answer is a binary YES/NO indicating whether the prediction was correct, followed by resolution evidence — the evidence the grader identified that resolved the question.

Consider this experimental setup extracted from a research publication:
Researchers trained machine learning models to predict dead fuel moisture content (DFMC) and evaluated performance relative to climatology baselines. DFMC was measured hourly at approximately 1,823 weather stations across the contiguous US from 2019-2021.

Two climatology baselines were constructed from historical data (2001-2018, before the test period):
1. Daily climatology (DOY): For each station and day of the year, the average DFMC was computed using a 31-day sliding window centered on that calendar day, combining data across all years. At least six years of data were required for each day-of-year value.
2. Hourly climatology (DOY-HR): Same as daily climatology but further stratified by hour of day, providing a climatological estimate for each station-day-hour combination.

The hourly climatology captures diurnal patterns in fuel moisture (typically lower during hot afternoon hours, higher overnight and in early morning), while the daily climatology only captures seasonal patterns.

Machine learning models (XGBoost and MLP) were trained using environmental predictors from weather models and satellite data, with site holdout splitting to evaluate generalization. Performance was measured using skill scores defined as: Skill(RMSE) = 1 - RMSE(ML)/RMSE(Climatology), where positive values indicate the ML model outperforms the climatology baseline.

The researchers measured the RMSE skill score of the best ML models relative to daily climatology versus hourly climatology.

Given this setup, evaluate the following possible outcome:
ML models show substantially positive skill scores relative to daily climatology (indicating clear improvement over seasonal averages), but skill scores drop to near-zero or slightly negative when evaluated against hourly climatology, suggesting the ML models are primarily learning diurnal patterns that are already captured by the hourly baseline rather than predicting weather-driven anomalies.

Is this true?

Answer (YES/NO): NO